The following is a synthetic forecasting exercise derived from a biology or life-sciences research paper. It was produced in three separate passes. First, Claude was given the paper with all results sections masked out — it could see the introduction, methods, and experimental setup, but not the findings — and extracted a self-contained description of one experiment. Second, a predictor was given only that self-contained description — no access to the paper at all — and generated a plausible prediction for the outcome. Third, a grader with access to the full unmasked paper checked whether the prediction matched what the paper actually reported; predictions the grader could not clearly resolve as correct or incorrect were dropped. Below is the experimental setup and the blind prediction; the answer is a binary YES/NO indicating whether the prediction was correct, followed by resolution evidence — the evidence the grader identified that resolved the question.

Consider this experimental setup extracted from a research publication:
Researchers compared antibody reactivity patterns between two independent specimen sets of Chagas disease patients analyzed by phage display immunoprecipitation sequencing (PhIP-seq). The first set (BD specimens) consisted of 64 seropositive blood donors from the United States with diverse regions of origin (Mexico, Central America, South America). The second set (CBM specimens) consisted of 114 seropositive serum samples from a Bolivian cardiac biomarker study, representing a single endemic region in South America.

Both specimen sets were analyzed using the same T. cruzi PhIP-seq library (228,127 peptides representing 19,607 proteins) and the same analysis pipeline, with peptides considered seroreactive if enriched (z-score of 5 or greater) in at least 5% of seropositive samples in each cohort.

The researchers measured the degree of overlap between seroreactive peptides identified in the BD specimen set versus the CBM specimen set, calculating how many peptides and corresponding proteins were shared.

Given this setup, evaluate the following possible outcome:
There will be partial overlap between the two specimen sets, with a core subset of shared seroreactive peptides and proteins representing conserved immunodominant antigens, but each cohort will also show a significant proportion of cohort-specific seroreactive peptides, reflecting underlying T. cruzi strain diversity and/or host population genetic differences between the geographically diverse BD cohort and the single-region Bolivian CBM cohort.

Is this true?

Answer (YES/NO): YES